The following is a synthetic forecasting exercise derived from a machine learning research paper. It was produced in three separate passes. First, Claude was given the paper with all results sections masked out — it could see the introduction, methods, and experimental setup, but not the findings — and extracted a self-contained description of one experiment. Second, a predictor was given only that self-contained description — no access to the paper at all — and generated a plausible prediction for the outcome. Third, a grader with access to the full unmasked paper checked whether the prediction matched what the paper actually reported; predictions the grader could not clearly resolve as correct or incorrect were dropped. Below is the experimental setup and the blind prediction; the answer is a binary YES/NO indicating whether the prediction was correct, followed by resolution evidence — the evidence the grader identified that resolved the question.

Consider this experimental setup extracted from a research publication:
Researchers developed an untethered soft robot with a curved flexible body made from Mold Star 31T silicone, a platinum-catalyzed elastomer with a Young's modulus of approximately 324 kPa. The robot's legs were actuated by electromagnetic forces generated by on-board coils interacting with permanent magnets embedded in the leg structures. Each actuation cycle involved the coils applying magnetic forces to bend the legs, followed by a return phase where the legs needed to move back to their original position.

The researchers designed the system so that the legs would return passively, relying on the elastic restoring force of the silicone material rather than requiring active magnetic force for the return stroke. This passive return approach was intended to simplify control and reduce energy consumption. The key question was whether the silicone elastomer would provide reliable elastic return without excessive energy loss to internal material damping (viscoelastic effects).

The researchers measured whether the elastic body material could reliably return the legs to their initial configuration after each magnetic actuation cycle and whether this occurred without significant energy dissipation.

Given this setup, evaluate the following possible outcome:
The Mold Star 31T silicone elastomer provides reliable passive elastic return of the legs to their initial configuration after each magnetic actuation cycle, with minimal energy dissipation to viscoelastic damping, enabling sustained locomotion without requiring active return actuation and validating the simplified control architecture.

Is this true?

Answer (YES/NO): YES